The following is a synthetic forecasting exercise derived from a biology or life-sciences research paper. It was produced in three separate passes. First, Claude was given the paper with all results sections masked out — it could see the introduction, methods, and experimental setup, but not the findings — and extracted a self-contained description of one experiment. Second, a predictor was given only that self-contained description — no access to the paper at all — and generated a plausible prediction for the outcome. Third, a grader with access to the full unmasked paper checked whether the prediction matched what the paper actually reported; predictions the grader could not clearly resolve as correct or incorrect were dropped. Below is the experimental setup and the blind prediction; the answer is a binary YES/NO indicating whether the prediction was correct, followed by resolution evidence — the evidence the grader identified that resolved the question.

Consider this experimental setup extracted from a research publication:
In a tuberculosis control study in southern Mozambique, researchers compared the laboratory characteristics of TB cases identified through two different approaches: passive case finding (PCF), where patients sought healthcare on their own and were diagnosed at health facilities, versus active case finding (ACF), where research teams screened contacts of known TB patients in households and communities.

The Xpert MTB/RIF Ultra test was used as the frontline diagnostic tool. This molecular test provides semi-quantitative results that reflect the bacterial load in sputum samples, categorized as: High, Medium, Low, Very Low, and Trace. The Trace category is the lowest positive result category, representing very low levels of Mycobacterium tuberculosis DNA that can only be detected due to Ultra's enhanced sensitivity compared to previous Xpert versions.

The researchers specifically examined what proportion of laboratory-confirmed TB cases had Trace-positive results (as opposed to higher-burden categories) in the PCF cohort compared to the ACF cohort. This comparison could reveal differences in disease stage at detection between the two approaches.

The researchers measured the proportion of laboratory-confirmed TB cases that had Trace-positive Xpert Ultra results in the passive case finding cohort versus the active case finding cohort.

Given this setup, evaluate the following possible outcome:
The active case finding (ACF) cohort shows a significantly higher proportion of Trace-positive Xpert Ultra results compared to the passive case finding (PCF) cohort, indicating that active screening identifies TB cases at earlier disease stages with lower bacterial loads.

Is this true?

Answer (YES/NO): YES